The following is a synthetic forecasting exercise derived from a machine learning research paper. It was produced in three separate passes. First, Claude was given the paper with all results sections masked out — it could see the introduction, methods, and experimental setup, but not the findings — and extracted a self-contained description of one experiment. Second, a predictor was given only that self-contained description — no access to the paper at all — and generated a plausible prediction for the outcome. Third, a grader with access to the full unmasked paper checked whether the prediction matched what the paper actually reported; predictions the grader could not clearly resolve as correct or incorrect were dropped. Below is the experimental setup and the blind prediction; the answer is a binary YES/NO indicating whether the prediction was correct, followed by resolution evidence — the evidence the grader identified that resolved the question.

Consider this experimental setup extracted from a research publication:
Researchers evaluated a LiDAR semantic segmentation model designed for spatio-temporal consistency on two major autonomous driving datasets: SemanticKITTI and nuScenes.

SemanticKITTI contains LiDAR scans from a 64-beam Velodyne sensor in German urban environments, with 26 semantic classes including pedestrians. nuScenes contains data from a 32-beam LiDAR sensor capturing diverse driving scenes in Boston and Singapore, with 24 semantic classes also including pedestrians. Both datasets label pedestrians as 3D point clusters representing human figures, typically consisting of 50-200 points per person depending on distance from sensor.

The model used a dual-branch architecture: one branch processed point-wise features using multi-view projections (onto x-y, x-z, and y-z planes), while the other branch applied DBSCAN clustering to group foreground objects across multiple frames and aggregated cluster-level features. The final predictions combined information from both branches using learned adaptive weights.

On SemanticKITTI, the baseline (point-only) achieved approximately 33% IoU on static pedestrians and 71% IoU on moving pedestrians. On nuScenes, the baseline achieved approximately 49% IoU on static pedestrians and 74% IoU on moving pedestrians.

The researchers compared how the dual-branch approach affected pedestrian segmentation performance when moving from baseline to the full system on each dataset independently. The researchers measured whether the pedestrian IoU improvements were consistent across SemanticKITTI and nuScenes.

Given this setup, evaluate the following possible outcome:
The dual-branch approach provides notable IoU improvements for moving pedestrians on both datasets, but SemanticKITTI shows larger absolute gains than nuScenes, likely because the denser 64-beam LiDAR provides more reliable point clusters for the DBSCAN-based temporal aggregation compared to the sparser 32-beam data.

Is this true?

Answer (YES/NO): NO